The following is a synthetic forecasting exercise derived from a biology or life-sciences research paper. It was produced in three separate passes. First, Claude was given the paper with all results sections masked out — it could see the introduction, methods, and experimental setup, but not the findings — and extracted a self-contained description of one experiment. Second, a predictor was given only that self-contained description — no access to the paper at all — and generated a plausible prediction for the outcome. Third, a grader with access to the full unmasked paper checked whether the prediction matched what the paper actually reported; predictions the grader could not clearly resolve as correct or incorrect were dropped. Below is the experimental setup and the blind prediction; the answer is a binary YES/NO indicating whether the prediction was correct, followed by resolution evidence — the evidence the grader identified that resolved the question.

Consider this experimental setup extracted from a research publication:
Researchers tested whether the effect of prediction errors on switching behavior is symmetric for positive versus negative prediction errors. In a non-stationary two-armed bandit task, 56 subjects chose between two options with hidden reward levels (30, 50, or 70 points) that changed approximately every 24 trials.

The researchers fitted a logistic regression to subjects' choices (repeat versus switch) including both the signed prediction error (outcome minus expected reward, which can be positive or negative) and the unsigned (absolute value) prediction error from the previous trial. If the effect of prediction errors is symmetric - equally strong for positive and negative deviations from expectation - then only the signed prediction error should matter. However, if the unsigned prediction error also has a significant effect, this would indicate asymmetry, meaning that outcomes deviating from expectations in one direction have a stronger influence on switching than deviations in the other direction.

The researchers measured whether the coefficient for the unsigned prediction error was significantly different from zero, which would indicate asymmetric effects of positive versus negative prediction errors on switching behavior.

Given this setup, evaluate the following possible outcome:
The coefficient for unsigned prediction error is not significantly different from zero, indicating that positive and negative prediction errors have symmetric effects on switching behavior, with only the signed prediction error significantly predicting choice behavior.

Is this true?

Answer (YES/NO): NO